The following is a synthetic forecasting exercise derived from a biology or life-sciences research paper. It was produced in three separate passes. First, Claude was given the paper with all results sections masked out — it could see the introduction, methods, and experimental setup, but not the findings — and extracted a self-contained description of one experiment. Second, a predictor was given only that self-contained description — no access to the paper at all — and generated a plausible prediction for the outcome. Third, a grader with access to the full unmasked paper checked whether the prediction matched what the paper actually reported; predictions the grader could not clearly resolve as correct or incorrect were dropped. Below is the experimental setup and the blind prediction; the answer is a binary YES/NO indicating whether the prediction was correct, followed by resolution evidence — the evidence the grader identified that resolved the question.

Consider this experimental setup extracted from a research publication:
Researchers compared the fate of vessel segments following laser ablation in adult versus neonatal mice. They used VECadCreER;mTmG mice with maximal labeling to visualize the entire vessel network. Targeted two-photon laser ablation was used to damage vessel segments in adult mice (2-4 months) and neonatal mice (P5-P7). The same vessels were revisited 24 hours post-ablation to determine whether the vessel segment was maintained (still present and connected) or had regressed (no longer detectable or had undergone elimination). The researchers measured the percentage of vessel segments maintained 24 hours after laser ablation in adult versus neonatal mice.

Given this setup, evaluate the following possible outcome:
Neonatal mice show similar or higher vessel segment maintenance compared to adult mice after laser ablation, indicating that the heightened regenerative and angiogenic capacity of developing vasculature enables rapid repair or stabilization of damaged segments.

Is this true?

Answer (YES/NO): NO